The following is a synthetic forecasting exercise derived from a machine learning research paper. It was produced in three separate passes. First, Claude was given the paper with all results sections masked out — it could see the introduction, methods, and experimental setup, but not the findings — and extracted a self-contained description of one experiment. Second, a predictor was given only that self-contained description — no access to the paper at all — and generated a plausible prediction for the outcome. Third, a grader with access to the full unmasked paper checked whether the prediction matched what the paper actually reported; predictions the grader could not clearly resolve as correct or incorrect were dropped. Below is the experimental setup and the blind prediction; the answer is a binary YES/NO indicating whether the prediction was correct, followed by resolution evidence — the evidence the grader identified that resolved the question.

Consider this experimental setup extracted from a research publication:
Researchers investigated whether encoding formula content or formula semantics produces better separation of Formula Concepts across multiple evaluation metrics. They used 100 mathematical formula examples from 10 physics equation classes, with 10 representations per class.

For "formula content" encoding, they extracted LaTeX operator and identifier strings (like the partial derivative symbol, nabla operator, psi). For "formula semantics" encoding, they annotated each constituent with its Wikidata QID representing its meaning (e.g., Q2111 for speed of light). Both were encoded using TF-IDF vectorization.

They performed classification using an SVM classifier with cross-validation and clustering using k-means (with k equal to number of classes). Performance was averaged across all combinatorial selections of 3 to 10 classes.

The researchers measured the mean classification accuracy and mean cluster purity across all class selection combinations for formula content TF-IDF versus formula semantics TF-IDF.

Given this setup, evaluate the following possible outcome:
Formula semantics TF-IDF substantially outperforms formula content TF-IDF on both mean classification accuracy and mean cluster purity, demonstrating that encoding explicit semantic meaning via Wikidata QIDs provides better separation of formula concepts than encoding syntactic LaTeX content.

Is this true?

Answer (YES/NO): NO